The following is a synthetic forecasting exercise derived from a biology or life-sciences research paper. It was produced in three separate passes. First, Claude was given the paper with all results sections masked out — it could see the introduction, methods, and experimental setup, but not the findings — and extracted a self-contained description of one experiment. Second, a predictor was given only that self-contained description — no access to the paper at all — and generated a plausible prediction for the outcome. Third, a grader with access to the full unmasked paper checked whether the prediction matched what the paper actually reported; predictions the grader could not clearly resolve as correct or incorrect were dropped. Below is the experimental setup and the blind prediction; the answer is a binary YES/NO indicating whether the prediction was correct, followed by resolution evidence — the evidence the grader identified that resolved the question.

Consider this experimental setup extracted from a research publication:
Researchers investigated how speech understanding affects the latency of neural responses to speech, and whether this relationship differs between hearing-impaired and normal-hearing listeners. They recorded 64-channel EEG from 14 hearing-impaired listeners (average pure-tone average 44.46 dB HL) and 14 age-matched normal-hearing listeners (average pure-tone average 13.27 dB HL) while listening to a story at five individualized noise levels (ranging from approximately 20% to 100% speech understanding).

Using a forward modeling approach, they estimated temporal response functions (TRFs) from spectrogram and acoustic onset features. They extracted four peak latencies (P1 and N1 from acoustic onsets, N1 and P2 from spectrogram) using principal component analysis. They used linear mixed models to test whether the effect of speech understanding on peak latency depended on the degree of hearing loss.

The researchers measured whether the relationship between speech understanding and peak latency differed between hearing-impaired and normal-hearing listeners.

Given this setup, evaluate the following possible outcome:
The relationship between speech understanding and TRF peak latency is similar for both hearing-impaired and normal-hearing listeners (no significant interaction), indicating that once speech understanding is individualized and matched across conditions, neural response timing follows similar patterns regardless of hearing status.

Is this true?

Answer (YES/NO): NO